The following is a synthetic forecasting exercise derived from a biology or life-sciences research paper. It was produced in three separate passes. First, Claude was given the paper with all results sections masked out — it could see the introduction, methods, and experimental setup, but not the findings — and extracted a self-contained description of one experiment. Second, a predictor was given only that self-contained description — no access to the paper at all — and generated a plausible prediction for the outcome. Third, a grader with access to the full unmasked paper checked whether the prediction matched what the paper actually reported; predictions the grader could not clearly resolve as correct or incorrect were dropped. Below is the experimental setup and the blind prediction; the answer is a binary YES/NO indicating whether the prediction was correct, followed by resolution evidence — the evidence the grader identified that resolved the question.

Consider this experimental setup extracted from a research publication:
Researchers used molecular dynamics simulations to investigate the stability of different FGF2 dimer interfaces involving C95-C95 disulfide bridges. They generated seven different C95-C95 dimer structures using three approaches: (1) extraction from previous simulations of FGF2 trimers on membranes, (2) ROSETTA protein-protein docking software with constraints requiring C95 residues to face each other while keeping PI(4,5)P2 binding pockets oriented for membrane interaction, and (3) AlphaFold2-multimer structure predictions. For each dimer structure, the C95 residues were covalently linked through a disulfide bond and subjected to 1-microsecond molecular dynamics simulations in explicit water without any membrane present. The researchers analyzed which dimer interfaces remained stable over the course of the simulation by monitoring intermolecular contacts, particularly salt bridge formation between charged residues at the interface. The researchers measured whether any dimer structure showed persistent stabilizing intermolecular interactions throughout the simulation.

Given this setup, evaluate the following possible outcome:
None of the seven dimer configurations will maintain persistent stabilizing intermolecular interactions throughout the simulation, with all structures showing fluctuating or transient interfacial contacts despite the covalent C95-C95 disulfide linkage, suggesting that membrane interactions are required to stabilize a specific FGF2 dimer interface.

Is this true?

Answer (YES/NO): NO